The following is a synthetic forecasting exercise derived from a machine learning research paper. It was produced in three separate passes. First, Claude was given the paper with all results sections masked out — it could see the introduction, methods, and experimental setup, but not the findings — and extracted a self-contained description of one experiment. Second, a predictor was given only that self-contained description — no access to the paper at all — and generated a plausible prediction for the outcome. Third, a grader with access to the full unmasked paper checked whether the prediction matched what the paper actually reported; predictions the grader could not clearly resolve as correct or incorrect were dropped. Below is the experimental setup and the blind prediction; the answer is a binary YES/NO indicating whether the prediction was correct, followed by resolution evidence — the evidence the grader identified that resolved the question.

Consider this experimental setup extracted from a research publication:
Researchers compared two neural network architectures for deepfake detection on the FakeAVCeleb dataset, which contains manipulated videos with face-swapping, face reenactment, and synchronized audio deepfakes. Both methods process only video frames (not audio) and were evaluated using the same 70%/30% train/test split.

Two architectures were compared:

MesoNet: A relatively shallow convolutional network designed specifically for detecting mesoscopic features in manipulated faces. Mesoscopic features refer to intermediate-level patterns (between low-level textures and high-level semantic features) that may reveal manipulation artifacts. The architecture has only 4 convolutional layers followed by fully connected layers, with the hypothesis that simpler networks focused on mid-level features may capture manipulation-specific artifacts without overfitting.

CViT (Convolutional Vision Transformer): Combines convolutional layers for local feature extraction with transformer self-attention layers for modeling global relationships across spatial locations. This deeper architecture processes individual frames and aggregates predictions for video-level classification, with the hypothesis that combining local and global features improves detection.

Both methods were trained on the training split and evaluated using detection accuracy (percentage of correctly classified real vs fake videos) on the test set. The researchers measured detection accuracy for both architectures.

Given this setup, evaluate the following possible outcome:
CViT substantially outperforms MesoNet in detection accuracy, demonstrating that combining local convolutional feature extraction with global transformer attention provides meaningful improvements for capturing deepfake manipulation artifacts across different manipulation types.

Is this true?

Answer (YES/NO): YES